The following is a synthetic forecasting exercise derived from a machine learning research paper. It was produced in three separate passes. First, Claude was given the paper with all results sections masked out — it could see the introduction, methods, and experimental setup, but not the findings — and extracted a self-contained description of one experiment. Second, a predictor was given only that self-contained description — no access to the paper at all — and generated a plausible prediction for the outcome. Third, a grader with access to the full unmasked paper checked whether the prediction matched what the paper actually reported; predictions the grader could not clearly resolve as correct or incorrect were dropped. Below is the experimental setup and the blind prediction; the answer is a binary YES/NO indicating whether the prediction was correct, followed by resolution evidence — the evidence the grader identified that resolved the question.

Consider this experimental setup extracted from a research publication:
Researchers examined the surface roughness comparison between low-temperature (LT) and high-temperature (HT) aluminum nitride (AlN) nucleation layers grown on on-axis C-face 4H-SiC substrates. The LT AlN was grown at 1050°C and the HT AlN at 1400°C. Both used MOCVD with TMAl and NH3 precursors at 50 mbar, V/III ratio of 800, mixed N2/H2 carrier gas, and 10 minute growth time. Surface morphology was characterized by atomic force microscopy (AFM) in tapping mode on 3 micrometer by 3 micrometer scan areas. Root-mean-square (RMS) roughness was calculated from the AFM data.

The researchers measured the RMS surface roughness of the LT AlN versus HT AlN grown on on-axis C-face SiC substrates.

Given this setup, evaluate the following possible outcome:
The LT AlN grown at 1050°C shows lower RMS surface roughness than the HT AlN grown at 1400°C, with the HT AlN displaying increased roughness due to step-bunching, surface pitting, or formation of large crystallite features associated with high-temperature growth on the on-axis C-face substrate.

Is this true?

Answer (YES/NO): NO